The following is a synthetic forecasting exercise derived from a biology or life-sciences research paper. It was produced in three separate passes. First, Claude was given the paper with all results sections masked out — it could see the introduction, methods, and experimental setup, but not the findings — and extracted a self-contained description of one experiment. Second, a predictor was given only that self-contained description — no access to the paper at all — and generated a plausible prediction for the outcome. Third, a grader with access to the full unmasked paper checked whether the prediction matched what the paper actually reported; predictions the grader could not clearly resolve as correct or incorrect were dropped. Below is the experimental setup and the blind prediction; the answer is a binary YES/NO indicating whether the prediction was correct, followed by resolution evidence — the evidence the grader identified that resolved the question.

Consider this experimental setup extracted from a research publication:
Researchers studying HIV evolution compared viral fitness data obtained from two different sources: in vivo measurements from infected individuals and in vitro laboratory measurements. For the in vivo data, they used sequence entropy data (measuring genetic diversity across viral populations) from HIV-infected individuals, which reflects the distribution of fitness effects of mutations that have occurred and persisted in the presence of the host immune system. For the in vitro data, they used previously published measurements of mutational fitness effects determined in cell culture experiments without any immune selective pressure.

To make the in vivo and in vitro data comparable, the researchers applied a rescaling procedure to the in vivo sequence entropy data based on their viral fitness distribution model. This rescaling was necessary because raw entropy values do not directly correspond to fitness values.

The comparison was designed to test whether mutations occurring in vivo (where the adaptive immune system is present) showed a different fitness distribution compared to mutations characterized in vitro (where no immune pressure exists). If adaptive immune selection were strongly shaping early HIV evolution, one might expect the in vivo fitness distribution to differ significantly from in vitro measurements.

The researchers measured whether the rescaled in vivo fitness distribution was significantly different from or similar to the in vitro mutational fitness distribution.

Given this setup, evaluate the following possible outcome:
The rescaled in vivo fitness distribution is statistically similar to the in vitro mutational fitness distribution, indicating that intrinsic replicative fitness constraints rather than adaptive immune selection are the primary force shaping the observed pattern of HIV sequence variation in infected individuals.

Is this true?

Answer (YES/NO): YES